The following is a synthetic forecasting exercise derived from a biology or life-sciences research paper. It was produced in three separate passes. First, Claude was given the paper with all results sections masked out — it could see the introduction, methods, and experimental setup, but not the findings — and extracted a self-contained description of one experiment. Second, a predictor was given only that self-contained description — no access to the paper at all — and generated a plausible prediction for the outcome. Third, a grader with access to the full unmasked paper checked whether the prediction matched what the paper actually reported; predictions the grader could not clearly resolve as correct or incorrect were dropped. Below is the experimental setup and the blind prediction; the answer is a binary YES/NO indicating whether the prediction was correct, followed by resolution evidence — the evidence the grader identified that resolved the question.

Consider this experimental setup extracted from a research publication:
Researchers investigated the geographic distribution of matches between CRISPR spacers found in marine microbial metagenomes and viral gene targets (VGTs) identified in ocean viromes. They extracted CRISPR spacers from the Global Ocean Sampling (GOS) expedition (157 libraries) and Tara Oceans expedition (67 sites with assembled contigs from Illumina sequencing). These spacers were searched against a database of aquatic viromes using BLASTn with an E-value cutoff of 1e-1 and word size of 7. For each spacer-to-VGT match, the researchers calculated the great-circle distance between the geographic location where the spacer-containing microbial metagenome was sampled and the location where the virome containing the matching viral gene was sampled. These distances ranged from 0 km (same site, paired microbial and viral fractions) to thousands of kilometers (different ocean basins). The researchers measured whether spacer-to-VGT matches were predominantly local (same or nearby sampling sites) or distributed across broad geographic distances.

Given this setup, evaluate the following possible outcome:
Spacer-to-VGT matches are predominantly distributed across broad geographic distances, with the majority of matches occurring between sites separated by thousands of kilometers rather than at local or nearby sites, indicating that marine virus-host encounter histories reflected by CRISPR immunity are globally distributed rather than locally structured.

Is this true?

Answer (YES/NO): YES